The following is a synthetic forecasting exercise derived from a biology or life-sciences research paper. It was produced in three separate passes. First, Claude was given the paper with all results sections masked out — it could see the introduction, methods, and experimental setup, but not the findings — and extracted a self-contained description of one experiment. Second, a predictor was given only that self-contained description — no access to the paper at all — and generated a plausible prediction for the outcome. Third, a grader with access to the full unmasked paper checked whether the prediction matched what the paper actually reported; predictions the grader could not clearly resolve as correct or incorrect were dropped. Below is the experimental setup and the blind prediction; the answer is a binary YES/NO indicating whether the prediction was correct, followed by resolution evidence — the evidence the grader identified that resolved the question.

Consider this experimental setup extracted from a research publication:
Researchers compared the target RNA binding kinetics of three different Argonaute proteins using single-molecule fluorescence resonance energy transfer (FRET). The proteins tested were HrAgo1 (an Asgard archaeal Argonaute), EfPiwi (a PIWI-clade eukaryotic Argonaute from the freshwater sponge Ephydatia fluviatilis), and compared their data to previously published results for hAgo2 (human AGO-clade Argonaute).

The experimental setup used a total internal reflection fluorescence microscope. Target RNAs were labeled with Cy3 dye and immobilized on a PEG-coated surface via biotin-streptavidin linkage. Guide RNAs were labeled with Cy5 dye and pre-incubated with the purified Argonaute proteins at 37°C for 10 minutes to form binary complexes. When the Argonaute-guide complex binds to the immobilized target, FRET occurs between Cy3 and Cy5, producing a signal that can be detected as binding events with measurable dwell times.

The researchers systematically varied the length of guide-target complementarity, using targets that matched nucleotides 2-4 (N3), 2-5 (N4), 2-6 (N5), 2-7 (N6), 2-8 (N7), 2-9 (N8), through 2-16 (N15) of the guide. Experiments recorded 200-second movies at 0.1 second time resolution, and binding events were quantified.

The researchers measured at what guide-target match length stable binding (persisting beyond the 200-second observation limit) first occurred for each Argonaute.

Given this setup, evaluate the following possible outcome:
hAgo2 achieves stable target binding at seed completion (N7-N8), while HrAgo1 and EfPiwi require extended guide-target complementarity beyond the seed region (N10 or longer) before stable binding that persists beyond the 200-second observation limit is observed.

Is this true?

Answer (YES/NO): NO